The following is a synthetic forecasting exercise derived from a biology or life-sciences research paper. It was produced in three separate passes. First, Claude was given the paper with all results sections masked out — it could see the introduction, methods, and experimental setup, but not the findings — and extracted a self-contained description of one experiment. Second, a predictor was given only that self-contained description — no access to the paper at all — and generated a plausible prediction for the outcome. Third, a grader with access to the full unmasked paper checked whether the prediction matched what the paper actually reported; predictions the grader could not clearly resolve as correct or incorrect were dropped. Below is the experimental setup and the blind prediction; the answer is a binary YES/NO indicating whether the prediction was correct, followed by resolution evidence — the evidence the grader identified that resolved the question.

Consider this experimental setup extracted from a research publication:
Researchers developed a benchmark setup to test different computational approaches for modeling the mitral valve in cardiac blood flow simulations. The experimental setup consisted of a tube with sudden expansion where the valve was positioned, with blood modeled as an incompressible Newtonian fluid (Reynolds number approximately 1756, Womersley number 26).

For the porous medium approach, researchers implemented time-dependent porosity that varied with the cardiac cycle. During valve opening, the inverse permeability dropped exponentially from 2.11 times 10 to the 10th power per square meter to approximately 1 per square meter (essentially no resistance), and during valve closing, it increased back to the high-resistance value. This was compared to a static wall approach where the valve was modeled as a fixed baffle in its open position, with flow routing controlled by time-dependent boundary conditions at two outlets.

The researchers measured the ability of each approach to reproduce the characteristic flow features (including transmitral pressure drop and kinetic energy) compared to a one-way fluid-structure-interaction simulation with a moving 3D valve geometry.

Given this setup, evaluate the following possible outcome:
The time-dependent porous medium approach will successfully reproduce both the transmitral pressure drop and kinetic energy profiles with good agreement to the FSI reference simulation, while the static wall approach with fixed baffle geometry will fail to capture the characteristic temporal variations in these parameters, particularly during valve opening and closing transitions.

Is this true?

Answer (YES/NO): NO